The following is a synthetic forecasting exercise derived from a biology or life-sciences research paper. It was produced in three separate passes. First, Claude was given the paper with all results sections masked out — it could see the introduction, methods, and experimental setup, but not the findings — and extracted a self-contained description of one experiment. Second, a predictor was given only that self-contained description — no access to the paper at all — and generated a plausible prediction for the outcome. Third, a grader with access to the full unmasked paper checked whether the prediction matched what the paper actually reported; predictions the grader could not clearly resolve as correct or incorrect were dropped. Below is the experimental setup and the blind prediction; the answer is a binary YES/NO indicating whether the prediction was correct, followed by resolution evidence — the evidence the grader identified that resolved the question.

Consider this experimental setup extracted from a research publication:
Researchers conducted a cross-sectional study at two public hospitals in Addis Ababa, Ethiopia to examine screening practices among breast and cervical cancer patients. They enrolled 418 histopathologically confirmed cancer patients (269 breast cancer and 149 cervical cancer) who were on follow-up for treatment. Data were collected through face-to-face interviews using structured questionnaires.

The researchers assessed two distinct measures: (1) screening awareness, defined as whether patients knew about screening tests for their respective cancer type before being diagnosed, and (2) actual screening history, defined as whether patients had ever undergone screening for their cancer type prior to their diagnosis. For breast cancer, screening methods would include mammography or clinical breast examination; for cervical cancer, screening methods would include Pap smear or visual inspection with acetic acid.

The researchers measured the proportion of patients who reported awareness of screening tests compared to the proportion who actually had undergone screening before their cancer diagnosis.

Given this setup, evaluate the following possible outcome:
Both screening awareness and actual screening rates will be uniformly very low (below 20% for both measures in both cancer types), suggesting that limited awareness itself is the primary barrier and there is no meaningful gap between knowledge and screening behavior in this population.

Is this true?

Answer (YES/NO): NO